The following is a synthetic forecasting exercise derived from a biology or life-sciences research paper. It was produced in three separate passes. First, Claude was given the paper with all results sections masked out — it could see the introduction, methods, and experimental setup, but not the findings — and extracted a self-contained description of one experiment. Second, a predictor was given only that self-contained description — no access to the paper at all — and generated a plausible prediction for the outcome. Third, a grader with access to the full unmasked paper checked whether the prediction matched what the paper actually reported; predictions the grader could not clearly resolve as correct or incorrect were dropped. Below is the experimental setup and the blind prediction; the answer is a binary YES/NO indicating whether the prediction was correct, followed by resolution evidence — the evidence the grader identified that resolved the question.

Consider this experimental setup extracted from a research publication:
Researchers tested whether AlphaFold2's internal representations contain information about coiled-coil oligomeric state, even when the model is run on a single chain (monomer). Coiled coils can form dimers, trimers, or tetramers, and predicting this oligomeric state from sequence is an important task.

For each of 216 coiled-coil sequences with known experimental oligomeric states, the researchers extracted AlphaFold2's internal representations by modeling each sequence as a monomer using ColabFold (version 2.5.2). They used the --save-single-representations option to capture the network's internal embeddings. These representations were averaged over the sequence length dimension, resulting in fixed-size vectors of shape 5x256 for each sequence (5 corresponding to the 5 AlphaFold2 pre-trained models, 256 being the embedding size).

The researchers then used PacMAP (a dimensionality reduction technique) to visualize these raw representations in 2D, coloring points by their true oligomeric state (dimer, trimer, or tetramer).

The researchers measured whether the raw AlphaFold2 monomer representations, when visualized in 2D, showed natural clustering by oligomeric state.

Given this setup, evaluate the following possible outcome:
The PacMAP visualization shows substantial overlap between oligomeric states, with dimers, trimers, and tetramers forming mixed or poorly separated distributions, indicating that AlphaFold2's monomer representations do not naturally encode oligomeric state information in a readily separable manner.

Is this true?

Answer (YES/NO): NO